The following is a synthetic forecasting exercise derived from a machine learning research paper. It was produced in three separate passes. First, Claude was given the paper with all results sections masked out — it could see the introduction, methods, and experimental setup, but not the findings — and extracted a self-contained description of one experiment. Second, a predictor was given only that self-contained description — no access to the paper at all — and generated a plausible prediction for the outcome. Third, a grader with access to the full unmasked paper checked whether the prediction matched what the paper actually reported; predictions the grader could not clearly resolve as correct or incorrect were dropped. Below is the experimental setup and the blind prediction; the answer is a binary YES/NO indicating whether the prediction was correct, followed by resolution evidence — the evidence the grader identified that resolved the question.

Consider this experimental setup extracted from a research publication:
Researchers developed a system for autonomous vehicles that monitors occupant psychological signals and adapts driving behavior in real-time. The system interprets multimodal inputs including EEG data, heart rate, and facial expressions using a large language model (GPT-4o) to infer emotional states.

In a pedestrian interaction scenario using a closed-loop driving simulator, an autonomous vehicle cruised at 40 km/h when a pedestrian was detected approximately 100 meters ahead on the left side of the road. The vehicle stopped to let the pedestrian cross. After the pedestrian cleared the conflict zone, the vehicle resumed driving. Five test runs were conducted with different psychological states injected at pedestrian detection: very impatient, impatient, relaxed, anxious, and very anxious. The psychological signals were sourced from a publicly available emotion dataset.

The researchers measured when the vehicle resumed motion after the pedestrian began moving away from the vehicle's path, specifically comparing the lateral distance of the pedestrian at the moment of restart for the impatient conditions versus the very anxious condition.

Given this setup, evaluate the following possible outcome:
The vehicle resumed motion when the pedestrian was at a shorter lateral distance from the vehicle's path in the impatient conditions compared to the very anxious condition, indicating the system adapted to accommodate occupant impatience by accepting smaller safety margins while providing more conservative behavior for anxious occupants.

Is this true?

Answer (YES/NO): YES